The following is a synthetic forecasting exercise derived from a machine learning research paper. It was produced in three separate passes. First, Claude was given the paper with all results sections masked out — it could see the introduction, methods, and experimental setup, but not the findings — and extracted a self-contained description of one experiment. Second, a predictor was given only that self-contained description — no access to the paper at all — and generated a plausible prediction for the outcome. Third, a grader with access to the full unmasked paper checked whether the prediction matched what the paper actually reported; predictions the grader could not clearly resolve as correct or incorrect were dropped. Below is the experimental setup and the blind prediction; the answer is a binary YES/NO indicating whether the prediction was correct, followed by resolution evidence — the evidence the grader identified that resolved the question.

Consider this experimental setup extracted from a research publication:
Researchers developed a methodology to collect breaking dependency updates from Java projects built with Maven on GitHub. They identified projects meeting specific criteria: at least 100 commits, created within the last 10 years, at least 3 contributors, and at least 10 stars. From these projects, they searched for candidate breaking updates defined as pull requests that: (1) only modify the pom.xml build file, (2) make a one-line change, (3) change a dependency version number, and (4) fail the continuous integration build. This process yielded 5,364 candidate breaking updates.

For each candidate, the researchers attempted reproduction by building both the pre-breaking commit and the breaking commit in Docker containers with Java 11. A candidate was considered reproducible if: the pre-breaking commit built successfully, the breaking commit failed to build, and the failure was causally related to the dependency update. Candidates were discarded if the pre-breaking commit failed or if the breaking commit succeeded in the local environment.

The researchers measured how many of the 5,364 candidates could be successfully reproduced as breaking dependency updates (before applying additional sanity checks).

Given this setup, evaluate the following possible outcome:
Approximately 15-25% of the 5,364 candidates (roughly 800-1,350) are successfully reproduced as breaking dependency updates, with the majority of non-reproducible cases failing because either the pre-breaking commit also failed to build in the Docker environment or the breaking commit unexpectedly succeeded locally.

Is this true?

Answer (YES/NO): NO